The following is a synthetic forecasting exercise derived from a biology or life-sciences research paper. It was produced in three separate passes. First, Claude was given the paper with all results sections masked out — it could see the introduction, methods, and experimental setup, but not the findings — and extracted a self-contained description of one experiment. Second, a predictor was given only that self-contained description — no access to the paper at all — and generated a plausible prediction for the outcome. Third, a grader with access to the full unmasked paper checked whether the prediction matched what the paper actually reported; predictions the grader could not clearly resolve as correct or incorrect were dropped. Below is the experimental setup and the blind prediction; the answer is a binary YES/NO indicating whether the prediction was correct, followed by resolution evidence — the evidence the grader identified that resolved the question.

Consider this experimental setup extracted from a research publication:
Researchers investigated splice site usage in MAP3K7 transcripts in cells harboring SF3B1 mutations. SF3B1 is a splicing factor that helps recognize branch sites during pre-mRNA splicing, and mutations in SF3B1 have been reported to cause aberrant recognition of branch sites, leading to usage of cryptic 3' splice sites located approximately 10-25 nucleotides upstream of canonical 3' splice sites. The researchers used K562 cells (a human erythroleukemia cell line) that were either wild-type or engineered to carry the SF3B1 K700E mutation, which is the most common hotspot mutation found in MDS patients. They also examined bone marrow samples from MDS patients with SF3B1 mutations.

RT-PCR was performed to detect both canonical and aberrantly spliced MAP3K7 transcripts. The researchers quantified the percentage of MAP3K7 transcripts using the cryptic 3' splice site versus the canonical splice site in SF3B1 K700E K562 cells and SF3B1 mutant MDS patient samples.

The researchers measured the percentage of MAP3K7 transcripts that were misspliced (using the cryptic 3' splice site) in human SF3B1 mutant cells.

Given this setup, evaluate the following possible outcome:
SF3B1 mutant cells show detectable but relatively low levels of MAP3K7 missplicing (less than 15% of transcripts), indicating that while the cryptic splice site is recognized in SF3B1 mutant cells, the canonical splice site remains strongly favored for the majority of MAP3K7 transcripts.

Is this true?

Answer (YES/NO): NO